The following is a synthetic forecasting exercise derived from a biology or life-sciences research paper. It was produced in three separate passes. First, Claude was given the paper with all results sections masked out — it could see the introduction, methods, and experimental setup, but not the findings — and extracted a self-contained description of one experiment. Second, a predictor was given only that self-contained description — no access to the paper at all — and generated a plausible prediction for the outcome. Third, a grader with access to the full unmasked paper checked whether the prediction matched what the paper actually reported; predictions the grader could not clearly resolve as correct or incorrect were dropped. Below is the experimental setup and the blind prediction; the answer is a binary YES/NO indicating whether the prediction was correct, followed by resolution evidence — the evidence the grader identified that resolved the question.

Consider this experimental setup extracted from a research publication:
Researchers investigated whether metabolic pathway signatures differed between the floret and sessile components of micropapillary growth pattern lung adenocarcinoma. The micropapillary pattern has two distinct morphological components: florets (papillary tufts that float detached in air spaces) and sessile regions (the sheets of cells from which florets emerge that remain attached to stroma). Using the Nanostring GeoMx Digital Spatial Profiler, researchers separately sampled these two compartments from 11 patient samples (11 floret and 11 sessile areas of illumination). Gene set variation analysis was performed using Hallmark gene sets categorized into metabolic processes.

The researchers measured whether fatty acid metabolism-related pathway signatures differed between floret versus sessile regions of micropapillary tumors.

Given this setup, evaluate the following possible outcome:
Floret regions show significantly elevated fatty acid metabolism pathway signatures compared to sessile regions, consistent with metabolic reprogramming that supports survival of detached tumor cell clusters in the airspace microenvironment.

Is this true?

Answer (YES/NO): NO